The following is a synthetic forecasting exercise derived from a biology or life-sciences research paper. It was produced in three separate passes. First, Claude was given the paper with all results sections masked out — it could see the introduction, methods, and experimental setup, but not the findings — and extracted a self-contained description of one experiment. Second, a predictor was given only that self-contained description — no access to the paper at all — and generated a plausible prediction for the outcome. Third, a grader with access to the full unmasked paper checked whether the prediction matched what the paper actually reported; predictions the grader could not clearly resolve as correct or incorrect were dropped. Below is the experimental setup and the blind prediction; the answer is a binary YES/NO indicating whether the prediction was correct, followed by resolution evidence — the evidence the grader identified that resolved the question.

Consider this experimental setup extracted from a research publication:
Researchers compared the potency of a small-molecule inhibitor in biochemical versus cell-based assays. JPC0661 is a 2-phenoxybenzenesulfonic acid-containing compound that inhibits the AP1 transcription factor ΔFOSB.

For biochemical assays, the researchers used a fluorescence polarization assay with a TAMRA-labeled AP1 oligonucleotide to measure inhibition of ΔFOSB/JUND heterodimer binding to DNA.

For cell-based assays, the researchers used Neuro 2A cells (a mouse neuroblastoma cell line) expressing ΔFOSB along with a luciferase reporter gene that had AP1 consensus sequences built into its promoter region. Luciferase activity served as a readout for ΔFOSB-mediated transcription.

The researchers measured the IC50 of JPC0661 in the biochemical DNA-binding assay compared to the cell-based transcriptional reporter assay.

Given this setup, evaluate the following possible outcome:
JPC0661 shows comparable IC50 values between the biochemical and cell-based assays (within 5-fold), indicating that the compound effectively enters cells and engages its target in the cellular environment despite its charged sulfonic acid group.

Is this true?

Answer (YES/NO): NO